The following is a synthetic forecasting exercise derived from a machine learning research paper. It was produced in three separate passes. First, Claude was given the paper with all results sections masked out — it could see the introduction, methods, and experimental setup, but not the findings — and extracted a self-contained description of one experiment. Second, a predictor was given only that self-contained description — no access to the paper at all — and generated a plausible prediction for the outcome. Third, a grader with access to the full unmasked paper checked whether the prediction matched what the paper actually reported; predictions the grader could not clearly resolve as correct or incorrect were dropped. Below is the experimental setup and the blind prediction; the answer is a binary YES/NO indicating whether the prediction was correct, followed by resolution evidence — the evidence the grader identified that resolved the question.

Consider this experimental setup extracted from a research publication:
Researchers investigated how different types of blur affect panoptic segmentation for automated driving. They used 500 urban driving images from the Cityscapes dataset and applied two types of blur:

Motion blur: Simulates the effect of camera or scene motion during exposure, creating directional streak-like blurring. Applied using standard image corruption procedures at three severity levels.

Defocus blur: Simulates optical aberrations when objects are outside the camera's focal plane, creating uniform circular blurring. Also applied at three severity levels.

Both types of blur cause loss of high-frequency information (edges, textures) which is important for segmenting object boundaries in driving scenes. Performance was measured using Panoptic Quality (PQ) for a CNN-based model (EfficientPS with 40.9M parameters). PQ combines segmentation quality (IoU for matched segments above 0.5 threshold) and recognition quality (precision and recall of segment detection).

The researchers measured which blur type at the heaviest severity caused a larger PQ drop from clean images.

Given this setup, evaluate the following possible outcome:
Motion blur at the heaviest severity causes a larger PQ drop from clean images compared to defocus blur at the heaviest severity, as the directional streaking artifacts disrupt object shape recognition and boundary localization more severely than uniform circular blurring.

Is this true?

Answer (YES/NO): NO